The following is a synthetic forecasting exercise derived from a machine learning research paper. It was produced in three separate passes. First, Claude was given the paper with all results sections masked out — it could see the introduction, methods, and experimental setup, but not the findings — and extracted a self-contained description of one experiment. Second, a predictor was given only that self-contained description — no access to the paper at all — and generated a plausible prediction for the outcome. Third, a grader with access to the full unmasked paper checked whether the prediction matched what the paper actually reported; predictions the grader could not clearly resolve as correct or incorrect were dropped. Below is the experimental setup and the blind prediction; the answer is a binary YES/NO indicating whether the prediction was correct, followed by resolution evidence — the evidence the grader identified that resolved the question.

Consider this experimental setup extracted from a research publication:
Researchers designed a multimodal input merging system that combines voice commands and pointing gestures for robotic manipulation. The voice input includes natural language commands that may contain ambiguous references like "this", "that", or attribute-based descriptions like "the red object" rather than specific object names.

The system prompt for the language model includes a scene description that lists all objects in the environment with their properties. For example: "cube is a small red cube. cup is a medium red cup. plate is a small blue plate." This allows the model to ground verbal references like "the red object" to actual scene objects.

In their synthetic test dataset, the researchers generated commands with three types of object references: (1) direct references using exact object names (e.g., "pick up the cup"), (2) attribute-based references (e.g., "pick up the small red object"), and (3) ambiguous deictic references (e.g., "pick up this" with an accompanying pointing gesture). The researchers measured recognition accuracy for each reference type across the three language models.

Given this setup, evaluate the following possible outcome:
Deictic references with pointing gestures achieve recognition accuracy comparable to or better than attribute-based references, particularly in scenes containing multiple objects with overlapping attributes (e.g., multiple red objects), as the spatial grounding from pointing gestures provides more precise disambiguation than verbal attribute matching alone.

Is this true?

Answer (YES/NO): NO